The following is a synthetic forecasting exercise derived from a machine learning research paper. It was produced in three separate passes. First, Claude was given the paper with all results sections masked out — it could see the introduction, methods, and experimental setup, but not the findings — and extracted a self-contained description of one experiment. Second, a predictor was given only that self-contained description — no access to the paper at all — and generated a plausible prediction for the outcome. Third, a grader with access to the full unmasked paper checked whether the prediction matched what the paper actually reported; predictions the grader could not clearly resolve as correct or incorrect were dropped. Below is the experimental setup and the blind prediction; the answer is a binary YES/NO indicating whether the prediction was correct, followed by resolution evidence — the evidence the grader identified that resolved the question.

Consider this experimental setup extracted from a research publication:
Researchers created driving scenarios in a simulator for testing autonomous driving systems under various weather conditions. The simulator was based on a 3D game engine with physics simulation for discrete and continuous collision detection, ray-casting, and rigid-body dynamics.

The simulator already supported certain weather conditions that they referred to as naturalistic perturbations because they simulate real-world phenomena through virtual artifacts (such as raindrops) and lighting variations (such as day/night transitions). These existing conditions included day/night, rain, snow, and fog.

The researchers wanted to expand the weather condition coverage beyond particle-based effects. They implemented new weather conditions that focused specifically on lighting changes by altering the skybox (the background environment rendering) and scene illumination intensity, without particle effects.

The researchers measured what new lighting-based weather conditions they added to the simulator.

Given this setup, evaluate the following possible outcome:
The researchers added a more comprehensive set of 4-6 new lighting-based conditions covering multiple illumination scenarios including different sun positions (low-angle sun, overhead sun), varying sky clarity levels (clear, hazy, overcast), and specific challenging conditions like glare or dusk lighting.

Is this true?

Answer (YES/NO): NO